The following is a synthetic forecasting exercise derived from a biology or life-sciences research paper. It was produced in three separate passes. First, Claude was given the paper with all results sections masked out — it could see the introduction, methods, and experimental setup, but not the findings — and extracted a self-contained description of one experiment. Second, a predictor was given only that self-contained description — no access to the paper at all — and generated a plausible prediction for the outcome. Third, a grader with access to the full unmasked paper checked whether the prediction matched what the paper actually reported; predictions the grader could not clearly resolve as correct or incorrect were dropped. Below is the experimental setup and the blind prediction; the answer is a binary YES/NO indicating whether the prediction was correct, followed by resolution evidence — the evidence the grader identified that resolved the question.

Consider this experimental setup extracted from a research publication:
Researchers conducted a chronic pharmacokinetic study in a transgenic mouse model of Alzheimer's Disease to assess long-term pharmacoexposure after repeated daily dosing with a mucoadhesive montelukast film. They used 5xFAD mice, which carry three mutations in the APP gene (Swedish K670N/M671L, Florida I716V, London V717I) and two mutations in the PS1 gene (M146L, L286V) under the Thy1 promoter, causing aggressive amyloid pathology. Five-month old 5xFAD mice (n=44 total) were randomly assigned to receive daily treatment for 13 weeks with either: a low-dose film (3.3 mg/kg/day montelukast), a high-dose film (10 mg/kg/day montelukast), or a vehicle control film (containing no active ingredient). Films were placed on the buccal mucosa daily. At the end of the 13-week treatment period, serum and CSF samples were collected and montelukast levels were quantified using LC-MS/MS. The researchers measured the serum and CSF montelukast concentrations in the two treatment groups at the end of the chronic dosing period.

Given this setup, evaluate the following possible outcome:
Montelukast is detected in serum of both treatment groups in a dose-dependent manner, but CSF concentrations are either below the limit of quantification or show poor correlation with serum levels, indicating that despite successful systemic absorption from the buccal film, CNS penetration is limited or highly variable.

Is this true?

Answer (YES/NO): NO